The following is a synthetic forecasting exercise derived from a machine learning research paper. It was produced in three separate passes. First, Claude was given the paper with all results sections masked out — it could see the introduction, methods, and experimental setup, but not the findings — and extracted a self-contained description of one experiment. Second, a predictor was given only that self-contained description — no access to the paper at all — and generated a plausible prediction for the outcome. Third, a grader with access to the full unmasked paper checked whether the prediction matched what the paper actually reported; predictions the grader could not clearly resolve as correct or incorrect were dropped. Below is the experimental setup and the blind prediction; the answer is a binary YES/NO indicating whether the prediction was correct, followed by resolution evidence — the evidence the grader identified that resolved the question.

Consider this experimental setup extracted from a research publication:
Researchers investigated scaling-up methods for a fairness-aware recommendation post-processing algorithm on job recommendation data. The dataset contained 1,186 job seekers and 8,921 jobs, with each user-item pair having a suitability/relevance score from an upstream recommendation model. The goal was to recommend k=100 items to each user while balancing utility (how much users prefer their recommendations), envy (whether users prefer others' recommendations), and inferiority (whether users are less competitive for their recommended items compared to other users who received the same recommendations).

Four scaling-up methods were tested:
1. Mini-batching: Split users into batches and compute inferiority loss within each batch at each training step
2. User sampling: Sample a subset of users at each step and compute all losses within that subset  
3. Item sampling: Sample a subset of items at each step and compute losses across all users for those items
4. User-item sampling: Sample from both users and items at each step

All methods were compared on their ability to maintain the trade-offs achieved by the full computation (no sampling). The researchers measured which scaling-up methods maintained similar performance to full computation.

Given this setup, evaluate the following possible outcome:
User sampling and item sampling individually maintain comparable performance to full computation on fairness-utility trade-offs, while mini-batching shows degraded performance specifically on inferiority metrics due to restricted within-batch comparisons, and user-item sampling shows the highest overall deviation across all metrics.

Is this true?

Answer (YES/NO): NO